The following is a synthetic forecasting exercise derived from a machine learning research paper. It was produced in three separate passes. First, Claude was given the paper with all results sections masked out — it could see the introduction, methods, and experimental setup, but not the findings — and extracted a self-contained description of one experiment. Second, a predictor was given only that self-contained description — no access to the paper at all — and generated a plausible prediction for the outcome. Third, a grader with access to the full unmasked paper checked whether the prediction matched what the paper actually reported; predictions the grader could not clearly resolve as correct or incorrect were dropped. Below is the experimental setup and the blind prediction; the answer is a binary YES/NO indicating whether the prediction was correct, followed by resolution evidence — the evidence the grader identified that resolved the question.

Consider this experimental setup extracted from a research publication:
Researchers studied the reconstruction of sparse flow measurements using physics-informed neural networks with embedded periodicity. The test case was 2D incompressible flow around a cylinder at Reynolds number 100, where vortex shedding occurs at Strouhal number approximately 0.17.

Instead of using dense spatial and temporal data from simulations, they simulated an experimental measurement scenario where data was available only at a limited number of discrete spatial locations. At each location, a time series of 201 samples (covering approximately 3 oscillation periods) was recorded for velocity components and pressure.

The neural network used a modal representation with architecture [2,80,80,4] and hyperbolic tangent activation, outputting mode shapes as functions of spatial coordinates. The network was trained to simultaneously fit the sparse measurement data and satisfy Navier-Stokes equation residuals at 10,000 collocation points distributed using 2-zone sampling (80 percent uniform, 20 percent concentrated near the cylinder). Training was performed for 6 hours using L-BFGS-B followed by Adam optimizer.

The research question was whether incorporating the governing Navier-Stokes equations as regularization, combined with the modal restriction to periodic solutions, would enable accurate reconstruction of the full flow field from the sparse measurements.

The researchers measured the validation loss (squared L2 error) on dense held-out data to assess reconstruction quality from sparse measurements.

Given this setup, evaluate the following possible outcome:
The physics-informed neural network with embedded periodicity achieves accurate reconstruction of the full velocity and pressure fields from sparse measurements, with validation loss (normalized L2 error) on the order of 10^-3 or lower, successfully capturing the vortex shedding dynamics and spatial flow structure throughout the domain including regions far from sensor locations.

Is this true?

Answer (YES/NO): YES